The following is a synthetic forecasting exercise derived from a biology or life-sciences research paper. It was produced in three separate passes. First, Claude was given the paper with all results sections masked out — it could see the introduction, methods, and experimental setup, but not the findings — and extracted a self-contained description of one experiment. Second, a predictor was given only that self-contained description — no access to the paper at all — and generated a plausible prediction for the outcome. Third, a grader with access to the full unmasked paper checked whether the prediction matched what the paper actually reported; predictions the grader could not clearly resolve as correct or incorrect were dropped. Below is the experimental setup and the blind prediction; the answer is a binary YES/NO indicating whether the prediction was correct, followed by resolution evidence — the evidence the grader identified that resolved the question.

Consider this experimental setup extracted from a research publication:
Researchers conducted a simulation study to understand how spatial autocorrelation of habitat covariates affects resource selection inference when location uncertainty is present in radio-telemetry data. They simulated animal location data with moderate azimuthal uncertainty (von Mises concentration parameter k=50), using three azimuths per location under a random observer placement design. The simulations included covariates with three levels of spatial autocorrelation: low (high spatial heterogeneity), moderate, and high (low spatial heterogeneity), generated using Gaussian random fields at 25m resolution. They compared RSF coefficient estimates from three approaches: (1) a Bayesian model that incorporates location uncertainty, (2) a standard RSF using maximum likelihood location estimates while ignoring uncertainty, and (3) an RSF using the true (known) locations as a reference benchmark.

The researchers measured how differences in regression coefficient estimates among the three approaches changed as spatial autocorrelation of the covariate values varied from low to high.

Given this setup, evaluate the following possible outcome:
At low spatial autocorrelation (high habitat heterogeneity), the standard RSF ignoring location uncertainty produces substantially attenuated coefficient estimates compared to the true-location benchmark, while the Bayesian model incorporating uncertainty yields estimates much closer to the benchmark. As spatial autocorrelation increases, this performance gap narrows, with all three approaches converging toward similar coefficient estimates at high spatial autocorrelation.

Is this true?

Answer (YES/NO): YES